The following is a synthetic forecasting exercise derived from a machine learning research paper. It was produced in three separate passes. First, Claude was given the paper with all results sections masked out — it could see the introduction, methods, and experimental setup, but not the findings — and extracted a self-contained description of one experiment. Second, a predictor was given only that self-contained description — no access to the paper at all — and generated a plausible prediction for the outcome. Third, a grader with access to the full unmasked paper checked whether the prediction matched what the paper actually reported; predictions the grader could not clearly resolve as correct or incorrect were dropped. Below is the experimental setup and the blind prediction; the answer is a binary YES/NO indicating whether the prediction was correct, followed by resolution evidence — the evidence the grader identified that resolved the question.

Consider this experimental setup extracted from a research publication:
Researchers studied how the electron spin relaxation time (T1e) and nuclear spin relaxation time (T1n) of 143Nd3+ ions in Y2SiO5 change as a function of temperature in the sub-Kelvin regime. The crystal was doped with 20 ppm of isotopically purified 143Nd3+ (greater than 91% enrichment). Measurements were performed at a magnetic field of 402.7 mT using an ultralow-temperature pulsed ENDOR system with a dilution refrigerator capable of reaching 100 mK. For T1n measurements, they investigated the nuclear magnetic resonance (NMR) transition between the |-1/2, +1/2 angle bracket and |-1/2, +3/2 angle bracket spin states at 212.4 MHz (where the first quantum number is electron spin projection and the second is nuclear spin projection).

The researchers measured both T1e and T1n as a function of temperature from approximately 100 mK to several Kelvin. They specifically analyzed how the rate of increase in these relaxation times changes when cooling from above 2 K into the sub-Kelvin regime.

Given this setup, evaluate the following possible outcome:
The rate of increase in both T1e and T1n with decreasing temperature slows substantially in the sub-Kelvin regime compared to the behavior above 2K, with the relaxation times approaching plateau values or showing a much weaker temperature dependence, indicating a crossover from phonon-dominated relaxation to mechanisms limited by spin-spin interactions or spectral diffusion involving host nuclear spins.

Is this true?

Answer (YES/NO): NO